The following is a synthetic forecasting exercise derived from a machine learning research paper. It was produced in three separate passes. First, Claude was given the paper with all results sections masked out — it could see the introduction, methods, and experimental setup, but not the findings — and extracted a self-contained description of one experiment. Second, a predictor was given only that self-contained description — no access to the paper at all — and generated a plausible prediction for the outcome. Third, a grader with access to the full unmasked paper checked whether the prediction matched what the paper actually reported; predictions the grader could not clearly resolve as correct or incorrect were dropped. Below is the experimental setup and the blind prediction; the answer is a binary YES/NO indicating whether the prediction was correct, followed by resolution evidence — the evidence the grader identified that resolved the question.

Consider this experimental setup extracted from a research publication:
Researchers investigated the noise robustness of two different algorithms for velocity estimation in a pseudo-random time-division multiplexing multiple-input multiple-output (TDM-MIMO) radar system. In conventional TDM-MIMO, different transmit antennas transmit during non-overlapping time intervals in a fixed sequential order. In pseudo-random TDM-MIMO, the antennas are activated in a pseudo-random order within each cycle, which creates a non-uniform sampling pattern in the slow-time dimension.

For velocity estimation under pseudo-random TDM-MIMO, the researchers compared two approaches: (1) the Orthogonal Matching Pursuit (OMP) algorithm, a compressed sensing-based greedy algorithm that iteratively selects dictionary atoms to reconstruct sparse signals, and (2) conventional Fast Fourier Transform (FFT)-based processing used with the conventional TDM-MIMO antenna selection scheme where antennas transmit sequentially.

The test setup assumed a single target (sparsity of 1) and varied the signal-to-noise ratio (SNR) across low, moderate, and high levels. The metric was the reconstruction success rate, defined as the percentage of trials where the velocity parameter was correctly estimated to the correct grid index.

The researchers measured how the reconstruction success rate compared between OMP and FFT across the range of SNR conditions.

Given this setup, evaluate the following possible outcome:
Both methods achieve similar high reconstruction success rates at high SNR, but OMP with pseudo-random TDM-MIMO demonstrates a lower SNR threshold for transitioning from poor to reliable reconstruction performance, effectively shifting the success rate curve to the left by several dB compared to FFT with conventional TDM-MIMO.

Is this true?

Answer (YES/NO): NO